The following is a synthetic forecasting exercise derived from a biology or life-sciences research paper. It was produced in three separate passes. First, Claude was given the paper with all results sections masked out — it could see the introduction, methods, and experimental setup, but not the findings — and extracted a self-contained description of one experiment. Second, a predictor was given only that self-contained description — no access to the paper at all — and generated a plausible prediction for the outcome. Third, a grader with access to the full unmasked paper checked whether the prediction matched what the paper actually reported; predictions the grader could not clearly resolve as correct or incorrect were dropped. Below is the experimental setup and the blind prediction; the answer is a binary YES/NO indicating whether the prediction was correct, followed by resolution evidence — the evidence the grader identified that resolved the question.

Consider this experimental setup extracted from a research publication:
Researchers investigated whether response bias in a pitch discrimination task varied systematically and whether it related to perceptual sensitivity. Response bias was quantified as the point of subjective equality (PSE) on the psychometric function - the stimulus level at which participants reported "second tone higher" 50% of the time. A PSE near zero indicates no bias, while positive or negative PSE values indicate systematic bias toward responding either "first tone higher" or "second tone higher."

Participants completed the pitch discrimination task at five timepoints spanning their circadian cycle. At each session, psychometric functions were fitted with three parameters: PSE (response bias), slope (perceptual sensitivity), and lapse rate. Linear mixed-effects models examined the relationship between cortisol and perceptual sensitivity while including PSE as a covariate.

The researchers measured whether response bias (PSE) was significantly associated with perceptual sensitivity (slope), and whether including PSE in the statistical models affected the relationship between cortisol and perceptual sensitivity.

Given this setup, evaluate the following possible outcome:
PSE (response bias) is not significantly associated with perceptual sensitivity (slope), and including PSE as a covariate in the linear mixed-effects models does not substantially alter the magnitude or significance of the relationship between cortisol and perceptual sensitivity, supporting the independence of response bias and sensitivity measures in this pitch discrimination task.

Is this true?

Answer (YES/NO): YES